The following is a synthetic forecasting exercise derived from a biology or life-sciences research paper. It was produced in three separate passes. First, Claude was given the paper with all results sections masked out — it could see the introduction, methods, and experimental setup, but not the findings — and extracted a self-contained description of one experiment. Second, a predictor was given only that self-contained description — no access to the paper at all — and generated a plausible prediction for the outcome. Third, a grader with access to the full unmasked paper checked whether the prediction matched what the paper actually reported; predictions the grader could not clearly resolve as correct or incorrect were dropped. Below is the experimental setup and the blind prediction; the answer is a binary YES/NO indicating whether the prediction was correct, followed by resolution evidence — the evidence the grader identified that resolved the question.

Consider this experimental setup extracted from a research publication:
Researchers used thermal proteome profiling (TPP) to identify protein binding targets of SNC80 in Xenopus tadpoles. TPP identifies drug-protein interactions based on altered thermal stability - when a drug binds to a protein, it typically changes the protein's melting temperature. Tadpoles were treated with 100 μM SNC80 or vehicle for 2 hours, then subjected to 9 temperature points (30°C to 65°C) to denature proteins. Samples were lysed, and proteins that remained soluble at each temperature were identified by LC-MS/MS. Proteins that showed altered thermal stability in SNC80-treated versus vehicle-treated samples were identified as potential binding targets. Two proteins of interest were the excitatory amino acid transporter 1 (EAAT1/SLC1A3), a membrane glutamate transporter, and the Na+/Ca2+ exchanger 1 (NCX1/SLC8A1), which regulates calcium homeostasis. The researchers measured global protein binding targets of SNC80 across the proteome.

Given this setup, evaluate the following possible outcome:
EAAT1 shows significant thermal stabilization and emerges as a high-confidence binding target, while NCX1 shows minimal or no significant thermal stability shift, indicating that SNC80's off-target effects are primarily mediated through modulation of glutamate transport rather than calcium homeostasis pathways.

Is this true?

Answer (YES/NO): NO